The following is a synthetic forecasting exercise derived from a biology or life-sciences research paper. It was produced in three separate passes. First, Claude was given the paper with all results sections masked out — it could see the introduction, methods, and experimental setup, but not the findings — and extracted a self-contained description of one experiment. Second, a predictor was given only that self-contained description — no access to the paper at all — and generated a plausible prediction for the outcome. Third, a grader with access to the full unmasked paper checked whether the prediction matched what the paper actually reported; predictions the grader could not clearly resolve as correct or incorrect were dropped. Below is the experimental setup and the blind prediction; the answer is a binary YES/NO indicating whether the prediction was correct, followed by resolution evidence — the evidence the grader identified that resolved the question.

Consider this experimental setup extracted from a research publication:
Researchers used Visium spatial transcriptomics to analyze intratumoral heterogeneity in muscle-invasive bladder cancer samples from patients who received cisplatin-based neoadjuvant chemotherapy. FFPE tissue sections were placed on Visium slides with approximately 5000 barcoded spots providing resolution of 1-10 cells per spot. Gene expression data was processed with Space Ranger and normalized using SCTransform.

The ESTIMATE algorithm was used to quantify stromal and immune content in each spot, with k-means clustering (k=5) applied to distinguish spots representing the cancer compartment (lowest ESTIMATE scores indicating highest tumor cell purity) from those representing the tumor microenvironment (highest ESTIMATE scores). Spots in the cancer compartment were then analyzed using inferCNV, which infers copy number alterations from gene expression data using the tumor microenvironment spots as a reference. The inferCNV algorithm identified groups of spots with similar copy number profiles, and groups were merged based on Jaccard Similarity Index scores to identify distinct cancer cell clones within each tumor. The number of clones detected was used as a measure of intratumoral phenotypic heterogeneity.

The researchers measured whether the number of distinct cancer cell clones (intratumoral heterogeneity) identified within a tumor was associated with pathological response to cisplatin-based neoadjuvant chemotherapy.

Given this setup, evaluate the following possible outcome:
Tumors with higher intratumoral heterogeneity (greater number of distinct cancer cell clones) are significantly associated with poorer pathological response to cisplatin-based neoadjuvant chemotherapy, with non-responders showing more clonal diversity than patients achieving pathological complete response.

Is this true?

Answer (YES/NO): NO